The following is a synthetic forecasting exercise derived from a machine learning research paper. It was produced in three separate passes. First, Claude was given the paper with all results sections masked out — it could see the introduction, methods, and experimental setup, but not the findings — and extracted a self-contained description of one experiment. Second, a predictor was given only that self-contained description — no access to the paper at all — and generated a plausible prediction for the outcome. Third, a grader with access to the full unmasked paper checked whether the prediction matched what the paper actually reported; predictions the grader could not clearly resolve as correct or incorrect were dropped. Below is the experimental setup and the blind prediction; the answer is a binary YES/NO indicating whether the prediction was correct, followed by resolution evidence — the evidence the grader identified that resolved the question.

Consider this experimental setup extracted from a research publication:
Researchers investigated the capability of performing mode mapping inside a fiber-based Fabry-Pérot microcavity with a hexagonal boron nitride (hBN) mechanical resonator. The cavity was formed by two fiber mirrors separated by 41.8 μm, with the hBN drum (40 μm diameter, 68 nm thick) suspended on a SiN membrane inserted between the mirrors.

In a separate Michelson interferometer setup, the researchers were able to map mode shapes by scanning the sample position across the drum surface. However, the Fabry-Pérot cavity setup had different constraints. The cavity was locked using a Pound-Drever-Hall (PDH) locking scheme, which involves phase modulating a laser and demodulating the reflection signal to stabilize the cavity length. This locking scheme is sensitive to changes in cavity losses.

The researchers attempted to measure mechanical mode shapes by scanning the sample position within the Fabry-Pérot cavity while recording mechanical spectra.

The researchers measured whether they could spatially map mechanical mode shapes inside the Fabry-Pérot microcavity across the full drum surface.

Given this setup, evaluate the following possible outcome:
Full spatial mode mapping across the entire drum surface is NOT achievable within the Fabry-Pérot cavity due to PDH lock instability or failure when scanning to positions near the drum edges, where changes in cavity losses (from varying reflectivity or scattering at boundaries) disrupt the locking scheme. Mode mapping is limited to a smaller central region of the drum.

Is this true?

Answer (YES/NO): YES